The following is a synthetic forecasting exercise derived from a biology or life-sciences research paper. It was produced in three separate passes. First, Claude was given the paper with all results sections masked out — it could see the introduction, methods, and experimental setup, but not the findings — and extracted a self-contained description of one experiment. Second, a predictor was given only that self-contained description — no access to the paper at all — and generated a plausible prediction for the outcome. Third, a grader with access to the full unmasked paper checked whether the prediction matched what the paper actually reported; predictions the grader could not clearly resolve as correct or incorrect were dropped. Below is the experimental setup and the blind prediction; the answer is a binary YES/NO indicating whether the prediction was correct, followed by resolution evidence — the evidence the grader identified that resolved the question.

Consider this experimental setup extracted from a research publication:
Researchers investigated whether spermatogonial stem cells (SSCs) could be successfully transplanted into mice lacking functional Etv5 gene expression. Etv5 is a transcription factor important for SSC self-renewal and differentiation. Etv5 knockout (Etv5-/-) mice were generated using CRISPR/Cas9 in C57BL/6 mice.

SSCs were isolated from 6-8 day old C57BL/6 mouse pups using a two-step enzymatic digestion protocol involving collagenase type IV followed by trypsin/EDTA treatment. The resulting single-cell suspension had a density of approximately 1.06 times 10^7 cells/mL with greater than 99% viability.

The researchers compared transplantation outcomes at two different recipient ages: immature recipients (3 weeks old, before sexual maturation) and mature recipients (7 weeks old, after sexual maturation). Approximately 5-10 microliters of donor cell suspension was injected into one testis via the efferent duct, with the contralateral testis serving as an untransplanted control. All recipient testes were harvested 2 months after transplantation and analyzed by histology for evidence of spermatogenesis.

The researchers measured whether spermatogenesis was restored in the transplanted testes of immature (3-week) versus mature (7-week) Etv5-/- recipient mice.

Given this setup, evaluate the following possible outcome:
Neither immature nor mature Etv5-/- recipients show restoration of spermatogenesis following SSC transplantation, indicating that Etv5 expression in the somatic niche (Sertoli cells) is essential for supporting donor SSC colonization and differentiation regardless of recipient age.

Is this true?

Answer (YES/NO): NO